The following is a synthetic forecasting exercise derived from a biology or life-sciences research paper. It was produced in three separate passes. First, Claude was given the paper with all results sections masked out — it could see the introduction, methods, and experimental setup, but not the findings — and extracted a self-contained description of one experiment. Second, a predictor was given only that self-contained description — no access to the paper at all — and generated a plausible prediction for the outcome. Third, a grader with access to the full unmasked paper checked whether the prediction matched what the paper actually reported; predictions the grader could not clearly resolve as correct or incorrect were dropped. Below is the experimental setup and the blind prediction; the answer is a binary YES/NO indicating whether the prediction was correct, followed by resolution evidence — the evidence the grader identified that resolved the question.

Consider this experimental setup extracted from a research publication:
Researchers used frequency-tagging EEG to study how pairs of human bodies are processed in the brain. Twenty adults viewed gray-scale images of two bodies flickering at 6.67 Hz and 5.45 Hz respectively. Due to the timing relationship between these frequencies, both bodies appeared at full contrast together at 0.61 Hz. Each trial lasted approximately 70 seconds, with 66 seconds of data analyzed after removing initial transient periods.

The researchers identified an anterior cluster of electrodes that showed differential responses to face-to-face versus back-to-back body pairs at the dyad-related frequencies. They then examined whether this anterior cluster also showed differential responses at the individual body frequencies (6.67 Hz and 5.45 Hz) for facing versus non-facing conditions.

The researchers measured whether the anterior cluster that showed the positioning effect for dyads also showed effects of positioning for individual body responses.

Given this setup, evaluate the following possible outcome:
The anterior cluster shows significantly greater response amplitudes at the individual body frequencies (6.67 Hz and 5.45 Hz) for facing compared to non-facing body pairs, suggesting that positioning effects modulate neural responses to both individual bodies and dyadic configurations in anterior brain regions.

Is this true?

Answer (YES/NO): NO